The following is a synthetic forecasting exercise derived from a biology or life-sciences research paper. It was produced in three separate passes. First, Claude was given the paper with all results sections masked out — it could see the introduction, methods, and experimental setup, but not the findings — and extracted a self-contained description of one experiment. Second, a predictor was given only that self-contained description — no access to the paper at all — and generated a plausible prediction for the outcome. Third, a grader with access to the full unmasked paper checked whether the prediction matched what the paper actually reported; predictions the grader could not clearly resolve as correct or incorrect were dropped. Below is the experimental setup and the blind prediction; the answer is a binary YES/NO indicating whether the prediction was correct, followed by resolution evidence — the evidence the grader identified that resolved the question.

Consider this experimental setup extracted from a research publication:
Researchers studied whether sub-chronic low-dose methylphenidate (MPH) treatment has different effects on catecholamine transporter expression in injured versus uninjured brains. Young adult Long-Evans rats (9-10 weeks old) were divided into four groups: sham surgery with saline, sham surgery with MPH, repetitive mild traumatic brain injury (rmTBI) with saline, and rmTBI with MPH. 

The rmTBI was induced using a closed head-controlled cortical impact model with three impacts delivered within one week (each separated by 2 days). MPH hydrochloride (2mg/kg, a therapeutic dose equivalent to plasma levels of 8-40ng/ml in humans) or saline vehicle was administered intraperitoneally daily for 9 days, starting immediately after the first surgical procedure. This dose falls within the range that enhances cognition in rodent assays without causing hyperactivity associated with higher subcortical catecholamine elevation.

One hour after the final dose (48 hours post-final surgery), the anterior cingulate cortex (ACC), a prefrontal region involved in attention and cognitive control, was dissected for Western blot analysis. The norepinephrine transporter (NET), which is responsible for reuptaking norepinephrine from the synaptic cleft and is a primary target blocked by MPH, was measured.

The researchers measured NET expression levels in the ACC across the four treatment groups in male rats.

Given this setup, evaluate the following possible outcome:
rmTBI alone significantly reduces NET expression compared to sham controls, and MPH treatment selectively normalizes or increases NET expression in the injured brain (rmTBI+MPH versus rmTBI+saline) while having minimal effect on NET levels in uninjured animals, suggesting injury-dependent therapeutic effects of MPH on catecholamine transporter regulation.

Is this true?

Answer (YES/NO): NO